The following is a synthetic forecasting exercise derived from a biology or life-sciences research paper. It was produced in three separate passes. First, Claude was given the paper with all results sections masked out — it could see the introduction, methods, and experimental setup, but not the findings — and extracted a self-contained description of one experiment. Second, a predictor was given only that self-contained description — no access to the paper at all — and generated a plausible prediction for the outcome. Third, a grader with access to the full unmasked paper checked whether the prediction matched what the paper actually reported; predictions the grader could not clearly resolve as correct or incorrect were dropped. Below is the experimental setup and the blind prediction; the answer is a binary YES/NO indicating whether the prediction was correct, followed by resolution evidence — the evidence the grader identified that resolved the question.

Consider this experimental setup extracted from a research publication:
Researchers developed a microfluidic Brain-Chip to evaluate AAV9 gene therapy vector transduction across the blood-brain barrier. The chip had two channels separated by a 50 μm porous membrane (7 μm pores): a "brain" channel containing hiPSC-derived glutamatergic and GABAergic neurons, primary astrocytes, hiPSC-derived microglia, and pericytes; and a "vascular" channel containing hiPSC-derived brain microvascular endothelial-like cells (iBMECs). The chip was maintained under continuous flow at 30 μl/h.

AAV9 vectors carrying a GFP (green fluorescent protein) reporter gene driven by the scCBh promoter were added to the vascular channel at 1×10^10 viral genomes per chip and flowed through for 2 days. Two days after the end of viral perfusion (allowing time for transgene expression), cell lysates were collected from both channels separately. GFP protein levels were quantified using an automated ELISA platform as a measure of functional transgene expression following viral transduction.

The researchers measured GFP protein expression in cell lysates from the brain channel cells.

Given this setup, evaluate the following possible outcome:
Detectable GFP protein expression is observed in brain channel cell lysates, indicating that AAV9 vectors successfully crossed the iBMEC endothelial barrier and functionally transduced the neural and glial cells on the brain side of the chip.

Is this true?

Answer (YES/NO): YES